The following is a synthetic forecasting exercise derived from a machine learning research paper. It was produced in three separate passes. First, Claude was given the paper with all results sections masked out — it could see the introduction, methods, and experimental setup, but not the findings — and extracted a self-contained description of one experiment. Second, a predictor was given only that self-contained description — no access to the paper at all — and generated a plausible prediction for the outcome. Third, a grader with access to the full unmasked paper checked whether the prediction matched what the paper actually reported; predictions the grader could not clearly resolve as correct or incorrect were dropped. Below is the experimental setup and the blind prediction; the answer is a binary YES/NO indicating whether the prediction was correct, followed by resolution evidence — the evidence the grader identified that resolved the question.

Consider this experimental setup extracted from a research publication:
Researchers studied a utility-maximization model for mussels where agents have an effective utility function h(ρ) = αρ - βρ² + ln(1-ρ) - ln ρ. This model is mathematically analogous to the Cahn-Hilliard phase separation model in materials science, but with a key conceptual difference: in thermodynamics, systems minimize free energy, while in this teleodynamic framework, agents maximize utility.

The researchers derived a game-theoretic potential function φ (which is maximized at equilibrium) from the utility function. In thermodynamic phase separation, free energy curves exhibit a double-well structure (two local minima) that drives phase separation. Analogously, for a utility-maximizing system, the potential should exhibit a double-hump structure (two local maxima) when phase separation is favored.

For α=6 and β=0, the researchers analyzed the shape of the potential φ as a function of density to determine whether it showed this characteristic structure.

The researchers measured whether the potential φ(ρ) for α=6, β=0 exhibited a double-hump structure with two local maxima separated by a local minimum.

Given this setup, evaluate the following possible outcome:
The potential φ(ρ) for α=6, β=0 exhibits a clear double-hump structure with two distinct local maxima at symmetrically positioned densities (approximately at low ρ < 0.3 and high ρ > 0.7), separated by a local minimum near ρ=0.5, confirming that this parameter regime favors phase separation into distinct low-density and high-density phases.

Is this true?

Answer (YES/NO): YES